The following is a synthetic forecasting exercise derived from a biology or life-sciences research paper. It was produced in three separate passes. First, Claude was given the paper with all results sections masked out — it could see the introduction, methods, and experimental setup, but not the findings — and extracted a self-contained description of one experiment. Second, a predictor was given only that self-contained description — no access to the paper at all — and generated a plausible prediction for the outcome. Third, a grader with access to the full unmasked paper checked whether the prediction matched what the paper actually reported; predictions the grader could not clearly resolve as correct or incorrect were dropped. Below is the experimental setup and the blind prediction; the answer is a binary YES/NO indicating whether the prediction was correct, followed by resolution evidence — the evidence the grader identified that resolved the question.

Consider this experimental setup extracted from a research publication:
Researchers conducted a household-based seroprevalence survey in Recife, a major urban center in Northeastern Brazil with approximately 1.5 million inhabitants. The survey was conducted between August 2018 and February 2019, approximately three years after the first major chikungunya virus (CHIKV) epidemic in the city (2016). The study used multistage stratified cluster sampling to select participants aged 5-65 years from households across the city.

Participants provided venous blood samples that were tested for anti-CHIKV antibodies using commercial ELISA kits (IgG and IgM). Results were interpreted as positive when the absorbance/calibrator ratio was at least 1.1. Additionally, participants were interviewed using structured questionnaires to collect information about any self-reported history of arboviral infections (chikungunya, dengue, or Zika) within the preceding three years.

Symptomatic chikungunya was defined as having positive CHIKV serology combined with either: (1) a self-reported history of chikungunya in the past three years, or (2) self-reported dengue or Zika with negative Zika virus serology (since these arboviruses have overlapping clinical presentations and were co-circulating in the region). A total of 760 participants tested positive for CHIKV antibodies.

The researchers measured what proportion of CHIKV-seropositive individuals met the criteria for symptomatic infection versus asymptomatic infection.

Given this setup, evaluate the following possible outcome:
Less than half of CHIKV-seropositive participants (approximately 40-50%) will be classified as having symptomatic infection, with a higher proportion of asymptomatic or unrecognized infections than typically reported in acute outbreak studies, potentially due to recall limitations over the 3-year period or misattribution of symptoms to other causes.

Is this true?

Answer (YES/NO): NO